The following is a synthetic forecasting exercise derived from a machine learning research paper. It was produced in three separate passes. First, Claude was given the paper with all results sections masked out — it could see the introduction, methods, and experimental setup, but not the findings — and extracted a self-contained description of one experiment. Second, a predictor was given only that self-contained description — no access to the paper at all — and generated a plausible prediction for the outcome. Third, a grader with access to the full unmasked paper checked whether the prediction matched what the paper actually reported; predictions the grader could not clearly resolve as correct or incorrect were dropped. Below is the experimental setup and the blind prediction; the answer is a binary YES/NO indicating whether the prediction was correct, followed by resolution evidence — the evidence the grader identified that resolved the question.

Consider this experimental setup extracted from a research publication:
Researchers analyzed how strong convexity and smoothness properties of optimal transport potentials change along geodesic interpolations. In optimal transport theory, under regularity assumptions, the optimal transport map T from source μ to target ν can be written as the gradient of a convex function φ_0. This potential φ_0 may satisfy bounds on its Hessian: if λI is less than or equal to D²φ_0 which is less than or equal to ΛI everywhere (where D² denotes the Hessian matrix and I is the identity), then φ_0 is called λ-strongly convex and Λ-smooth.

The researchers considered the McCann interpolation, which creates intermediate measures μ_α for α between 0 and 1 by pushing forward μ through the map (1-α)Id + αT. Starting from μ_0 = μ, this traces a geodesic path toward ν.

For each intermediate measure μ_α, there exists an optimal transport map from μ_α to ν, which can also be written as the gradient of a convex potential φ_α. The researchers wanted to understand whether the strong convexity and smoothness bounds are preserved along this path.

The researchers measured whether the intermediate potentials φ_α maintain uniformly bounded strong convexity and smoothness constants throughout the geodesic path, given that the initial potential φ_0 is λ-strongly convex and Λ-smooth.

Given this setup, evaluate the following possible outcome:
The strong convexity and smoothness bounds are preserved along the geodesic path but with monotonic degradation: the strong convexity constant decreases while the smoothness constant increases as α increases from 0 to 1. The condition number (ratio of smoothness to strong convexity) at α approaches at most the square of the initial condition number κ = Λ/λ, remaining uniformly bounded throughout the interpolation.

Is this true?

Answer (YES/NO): NO